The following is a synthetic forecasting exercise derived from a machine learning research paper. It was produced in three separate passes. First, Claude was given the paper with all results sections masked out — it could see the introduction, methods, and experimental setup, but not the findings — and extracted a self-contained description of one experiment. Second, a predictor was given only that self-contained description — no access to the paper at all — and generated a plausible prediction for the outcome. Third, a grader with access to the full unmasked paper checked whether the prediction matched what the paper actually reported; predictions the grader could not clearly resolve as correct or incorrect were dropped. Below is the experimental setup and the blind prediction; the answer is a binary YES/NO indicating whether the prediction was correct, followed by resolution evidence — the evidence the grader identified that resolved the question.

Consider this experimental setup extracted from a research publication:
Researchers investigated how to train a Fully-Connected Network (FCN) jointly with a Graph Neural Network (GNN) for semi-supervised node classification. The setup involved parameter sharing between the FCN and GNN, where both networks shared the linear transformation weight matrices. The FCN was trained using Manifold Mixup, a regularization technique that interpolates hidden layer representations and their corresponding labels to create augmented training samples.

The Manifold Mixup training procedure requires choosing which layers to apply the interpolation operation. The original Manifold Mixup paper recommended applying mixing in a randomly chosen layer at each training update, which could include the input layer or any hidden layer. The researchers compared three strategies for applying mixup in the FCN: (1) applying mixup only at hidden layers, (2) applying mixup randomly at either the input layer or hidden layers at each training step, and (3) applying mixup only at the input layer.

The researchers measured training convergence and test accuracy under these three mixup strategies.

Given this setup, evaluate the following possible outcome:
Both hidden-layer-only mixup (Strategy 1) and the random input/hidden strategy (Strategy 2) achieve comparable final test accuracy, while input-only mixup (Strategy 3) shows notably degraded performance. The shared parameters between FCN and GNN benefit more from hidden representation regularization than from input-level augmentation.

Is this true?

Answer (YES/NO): NO